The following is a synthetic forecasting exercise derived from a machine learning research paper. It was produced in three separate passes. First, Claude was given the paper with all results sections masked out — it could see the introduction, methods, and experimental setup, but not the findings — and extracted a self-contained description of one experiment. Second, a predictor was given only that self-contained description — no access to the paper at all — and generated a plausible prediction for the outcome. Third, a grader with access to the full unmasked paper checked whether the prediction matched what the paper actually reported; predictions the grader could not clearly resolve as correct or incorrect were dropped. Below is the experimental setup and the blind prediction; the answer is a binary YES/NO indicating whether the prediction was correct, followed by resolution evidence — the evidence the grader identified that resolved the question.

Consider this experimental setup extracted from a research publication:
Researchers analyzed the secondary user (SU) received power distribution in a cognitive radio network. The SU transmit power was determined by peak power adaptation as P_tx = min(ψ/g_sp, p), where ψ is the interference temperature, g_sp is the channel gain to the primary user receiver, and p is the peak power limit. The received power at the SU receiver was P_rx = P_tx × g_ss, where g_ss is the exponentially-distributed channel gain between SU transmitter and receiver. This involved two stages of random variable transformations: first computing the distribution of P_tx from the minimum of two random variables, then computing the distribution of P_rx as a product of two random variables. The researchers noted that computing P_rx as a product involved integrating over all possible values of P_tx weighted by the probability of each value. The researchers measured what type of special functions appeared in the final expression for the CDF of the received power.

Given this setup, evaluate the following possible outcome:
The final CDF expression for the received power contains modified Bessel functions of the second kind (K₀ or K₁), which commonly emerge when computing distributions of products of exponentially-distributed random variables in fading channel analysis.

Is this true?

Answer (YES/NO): NO